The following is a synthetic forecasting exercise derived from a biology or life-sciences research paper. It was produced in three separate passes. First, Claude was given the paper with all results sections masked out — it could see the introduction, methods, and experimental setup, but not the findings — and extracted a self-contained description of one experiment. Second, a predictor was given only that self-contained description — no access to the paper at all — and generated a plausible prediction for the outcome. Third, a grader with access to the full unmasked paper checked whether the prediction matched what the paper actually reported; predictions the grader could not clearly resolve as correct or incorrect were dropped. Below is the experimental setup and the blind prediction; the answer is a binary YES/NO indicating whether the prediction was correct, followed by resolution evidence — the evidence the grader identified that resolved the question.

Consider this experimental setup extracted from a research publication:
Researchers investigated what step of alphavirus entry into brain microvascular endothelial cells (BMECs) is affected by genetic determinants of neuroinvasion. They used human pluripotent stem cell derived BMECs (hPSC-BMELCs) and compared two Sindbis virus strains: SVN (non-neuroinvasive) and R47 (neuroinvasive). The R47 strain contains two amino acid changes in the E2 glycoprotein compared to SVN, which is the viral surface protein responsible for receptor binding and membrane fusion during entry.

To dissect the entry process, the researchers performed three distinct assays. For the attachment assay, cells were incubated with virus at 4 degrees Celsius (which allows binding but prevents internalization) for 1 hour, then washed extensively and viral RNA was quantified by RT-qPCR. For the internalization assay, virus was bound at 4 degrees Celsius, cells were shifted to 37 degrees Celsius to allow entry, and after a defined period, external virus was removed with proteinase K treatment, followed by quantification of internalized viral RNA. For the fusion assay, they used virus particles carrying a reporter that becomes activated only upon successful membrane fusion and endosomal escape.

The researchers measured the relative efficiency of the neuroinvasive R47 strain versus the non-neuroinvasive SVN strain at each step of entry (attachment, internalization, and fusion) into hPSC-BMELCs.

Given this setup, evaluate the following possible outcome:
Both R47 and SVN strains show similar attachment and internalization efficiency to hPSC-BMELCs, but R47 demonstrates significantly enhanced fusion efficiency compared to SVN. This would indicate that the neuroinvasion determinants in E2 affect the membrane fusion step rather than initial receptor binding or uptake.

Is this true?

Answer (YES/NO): NO